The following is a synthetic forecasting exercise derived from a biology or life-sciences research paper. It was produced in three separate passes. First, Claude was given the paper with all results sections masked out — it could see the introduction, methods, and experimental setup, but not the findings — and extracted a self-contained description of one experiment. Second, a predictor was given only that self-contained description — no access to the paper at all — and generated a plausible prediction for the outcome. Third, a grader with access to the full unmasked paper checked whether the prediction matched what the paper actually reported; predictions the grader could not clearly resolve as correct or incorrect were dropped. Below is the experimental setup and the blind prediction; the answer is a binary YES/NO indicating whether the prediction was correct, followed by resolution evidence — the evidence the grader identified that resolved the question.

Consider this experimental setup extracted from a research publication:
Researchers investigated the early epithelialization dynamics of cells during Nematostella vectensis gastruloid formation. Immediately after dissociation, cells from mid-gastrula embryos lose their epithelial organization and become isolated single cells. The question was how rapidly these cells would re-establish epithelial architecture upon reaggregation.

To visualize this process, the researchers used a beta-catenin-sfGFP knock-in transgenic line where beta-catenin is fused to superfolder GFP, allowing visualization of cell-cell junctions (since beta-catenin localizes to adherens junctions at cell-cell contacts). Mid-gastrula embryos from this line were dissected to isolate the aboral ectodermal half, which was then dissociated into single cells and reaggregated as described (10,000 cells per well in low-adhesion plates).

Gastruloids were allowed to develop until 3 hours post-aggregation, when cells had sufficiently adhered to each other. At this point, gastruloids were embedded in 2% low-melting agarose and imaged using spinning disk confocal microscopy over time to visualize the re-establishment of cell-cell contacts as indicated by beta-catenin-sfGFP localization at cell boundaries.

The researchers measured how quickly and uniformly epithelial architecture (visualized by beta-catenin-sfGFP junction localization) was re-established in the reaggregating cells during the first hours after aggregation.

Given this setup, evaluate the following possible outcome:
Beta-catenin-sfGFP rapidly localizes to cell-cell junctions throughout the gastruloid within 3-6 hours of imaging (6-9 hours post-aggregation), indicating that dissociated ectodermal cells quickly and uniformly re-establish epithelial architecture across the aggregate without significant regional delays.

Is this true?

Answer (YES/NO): NO